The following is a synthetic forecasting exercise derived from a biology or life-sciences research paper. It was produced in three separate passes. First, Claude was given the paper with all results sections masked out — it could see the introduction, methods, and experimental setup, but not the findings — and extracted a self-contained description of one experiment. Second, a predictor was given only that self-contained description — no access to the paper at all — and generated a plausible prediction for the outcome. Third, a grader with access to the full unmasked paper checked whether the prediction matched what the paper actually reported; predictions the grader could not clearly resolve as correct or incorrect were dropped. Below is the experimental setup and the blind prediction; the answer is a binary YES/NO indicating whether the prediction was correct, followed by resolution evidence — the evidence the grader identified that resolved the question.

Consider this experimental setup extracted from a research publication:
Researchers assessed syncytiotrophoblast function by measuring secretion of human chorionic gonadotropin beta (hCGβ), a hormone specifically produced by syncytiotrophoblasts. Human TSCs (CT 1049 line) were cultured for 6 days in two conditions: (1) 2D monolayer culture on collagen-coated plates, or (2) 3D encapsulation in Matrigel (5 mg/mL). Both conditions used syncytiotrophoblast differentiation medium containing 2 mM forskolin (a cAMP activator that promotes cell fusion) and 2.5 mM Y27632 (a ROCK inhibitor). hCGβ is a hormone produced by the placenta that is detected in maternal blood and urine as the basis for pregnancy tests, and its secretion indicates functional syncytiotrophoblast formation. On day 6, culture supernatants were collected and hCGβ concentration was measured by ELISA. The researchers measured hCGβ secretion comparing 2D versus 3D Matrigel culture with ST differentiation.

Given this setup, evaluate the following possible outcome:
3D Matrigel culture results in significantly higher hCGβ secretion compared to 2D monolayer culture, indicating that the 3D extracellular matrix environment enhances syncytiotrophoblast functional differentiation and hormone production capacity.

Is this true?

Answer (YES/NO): NO